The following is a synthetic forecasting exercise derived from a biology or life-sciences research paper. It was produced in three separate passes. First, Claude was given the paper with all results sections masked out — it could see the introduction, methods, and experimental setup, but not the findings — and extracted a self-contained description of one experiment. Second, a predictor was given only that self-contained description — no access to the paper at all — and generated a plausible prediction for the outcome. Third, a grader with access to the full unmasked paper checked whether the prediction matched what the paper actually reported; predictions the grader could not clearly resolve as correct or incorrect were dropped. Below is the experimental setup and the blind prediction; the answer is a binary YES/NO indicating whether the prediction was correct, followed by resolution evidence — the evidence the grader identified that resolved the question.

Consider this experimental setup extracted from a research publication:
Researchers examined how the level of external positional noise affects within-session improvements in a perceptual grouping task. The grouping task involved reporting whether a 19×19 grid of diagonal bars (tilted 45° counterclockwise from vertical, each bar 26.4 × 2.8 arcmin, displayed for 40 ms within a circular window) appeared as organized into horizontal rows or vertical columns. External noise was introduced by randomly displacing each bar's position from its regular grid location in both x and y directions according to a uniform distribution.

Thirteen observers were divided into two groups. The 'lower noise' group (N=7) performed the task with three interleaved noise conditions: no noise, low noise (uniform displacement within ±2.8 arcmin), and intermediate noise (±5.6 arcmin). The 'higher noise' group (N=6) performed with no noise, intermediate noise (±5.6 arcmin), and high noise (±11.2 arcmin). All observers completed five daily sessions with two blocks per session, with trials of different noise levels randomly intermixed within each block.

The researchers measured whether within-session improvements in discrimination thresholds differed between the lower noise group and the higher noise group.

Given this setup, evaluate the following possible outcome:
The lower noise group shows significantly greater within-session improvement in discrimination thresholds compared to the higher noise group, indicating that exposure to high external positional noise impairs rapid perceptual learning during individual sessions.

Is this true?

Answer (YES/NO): YES